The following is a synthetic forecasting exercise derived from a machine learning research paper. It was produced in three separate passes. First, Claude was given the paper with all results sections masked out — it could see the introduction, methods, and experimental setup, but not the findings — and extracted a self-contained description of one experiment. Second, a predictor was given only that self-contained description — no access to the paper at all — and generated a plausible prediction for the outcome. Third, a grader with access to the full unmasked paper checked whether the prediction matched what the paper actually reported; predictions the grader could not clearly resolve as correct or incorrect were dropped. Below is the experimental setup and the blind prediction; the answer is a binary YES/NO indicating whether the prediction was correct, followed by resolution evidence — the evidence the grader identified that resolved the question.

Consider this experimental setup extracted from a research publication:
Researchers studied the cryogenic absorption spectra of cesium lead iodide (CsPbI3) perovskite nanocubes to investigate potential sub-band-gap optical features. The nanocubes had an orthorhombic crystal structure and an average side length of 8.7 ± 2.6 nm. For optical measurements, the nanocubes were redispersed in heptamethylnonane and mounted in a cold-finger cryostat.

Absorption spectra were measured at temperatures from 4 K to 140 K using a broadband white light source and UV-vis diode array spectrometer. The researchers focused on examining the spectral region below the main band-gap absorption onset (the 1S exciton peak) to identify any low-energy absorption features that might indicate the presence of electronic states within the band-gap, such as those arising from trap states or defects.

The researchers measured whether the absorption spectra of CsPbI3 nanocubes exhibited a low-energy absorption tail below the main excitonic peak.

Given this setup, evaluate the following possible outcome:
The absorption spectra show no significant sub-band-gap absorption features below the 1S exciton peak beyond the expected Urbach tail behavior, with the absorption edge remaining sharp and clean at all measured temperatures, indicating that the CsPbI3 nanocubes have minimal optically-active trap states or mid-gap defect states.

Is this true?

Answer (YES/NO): NO